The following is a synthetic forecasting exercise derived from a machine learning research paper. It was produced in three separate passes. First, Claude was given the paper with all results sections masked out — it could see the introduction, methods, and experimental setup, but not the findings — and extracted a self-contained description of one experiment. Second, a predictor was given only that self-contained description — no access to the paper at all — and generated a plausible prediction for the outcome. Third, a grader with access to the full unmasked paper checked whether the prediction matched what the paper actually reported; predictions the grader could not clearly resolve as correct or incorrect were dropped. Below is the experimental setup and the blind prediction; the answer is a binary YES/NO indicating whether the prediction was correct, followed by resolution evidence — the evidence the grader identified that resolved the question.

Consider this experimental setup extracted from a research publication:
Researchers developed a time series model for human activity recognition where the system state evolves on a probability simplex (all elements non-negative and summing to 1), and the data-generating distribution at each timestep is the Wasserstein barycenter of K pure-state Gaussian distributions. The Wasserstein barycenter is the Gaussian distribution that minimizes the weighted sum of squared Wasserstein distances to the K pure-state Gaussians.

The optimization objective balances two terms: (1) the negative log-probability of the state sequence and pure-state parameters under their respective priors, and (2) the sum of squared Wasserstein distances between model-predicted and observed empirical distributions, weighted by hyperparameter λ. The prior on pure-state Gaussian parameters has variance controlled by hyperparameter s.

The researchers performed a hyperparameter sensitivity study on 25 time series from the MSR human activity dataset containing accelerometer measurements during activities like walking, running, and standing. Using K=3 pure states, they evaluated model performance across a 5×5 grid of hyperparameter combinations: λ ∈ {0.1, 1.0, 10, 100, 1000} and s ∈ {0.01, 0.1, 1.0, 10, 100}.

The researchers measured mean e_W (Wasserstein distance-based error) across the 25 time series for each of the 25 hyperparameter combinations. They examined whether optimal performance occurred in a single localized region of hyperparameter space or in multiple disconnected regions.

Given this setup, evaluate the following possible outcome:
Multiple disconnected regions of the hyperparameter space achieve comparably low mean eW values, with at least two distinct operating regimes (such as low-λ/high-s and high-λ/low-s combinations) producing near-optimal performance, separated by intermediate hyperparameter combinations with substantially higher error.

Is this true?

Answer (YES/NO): NO